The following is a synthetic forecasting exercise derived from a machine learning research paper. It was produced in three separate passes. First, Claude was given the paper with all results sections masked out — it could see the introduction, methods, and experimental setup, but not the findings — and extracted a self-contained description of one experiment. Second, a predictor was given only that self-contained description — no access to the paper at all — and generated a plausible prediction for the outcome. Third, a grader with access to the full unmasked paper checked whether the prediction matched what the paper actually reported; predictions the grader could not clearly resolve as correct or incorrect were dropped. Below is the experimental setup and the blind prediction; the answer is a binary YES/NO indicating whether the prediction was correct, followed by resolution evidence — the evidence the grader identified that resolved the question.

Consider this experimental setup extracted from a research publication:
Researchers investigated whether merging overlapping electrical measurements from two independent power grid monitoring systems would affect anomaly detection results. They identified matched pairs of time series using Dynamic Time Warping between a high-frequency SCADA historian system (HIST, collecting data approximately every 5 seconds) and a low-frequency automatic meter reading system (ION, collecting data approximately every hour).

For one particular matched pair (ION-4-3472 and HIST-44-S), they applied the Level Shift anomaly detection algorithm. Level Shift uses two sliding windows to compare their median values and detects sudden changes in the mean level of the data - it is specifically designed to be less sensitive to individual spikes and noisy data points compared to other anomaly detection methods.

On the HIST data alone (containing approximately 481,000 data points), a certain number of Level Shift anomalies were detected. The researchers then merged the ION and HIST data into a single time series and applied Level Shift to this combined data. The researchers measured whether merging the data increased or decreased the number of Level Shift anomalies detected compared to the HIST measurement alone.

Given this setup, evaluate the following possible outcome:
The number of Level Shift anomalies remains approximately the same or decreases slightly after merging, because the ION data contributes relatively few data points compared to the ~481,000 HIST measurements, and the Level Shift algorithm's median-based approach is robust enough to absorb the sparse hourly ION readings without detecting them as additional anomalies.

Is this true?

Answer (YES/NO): YES